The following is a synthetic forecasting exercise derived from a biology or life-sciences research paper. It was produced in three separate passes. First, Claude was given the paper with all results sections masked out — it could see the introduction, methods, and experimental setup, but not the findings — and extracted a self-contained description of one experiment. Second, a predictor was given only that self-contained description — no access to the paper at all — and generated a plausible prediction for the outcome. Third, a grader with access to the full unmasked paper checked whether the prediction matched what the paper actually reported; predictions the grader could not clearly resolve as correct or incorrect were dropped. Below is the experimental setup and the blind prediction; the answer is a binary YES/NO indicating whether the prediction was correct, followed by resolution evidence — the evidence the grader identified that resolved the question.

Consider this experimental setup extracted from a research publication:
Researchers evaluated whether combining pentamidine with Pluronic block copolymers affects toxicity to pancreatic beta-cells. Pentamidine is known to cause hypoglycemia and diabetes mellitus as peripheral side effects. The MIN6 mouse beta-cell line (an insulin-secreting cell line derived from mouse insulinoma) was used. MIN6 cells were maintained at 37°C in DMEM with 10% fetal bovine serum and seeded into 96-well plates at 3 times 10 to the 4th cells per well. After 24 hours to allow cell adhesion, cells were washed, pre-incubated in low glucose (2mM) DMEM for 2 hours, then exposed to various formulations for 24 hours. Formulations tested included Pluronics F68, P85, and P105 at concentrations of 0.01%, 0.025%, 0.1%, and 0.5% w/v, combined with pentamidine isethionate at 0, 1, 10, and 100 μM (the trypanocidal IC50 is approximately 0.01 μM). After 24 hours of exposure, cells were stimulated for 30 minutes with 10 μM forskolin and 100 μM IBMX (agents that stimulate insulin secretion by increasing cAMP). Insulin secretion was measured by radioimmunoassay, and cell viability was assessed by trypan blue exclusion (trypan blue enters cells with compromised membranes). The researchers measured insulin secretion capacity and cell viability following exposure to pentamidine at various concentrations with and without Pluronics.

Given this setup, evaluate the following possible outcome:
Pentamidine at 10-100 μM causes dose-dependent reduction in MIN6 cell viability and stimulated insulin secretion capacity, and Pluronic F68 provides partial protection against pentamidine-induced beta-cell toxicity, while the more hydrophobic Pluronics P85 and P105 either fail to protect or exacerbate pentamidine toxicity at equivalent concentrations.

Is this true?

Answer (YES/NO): NO